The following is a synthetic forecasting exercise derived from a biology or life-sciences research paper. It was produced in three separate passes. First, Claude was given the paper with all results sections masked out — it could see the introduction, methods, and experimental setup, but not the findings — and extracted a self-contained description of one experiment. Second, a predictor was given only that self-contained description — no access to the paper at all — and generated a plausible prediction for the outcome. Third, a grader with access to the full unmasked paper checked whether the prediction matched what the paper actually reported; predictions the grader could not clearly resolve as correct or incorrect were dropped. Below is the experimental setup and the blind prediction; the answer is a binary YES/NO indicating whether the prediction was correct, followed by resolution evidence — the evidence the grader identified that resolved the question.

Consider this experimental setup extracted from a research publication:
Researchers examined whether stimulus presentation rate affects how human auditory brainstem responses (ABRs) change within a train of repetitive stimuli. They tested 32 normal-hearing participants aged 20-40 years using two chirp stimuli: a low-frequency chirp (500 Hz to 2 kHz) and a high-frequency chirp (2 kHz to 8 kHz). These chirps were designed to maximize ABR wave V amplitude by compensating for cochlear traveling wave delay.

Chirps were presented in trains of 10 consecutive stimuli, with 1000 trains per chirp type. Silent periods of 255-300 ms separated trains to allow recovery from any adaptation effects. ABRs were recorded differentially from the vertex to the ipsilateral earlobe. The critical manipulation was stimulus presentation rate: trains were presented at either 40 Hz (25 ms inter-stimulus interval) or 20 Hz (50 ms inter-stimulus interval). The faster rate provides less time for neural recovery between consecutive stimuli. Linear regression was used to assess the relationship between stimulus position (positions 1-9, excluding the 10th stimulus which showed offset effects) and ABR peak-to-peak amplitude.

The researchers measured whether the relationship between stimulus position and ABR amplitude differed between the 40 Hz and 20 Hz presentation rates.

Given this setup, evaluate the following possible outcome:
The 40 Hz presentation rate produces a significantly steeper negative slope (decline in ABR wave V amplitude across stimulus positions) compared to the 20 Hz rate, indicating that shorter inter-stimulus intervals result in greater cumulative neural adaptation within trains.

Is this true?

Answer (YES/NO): YES